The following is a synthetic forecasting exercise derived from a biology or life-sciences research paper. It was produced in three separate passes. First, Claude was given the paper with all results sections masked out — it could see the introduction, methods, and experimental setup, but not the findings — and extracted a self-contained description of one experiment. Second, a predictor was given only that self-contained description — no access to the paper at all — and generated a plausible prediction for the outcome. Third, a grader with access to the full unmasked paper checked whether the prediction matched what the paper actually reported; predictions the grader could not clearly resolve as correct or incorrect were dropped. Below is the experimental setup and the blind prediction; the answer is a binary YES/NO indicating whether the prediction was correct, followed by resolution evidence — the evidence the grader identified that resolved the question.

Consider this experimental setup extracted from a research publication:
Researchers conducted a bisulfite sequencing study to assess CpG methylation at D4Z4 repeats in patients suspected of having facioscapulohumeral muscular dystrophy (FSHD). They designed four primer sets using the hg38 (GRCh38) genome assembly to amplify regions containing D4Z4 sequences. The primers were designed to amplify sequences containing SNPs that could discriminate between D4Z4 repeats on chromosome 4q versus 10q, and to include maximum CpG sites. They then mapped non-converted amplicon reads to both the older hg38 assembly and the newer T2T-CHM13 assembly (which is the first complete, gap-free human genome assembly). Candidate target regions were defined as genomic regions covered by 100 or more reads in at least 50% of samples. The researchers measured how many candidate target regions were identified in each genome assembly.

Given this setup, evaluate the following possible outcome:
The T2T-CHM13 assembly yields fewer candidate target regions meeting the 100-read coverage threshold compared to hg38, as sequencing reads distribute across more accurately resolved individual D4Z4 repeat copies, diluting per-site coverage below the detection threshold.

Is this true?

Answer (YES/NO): NO